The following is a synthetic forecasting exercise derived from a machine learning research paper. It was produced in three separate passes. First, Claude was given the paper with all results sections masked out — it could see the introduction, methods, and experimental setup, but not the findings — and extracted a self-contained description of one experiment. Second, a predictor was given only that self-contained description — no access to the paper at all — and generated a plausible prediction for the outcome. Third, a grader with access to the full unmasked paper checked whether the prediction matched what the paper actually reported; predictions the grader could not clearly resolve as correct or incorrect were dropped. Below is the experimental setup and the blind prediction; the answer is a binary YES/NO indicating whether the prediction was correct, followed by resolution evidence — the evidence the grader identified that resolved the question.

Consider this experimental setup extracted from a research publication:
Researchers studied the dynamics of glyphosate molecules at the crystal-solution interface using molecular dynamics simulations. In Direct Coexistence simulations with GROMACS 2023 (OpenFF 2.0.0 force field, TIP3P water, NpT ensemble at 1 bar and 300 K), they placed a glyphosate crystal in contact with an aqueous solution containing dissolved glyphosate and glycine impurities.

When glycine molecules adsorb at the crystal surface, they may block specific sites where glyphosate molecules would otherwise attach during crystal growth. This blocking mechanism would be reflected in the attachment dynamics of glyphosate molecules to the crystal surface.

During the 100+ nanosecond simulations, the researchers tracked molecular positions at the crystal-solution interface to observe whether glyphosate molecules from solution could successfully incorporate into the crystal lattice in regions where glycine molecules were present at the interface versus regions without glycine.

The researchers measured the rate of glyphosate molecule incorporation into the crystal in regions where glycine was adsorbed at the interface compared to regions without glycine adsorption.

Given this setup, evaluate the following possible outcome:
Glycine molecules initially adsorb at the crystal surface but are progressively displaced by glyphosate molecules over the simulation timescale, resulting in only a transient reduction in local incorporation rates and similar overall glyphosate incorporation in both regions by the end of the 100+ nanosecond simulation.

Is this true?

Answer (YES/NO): NO